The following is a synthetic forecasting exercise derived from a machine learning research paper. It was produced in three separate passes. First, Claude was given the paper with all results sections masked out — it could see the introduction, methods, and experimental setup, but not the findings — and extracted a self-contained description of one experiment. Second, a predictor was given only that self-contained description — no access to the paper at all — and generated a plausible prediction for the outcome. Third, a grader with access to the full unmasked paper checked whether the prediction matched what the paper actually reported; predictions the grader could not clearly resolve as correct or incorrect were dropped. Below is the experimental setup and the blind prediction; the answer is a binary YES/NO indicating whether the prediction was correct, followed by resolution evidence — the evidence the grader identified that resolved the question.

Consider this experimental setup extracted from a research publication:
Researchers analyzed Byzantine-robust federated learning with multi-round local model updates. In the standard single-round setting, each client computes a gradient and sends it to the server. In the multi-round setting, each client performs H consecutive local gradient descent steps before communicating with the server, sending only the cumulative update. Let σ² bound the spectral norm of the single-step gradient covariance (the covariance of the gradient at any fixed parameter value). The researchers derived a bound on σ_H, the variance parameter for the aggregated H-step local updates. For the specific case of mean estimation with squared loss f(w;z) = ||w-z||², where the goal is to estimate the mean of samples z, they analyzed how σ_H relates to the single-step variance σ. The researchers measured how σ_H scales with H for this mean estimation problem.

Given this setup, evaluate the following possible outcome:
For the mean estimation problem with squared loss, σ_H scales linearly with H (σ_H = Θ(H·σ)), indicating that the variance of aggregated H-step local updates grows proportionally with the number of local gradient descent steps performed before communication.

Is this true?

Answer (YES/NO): YES